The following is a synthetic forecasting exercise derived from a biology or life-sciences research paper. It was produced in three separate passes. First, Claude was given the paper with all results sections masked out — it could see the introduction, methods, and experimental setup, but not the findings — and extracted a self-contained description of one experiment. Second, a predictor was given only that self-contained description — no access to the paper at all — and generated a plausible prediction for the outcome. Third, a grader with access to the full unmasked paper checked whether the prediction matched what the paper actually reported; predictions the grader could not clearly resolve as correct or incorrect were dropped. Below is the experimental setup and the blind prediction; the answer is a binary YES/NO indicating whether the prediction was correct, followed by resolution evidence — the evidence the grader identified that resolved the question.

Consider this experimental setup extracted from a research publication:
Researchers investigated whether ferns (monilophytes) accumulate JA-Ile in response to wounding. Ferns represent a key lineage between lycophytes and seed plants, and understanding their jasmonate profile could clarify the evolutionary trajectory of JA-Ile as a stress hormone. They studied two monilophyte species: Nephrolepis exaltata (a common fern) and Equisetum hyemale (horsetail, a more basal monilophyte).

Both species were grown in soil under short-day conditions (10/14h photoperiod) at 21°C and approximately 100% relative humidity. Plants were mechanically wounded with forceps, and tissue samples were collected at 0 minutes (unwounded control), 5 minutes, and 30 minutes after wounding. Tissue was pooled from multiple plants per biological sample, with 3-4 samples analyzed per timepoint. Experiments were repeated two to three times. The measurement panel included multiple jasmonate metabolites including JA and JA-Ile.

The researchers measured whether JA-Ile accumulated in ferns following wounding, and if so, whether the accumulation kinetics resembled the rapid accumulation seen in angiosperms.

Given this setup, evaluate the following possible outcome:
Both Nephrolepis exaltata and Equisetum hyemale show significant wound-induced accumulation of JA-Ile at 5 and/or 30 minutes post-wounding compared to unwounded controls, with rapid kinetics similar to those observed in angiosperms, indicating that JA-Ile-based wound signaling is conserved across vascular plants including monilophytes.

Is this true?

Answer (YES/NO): NO